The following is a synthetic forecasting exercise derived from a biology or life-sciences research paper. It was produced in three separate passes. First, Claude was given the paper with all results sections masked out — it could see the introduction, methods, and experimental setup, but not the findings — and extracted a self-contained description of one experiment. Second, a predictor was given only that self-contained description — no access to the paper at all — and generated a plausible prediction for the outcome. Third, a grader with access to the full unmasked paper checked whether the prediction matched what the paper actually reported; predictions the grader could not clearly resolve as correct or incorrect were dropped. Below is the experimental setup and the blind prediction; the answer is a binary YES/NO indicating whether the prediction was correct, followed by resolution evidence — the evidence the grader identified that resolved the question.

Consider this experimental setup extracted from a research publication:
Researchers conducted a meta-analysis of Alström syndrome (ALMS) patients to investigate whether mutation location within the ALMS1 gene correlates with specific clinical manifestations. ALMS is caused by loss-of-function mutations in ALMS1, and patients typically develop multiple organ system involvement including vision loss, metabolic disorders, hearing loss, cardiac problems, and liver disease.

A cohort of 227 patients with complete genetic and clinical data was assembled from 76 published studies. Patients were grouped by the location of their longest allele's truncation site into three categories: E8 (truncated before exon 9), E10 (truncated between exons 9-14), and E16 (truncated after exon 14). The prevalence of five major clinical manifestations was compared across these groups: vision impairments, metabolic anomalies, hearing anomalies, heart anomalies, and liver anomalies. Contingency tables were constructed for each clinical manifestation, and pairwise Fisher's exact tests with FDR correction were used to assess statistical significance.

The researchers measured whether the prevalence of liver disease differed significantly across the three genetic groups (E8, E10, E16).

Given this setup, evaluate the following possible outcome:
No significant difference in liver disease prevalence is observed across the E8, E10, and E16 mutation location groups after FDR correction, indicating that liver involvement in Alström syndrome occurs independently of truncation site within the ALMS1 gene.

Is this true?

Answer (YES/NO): NO